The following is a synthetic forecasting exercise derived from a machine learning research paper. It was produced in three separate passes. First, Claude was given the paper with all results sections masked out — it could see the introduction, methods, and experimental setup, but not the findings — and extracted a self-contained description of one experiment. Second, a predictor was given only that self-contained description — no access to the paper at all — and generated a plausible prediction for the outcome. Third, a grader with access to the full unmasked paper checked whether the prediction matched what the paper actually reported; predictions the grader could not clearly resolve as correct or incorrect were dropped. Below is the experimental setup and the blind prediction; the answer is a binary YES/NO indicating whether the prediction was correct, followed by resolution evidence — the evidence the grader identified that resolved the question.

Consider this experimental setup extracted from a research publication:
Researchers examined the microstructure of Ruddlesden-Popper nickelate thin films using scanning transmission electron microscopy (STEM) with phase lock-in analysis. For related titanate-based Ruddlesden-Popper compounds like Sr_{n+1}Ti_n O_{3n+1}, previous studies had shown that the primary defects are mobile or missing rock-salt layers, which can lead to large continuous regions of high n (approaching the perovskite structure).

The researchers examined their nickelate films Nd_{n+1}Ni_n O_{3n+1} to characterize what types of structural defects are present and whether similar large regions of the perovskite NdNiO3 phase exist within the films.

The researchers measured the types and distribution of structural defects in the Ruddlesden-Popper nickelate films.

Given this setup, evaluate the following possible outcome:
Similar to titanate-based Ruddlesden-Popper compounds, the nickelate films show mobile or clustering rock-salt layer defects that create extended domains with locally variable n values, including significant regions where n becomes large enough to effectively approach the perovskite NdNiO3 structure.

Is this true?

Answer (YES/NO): NO